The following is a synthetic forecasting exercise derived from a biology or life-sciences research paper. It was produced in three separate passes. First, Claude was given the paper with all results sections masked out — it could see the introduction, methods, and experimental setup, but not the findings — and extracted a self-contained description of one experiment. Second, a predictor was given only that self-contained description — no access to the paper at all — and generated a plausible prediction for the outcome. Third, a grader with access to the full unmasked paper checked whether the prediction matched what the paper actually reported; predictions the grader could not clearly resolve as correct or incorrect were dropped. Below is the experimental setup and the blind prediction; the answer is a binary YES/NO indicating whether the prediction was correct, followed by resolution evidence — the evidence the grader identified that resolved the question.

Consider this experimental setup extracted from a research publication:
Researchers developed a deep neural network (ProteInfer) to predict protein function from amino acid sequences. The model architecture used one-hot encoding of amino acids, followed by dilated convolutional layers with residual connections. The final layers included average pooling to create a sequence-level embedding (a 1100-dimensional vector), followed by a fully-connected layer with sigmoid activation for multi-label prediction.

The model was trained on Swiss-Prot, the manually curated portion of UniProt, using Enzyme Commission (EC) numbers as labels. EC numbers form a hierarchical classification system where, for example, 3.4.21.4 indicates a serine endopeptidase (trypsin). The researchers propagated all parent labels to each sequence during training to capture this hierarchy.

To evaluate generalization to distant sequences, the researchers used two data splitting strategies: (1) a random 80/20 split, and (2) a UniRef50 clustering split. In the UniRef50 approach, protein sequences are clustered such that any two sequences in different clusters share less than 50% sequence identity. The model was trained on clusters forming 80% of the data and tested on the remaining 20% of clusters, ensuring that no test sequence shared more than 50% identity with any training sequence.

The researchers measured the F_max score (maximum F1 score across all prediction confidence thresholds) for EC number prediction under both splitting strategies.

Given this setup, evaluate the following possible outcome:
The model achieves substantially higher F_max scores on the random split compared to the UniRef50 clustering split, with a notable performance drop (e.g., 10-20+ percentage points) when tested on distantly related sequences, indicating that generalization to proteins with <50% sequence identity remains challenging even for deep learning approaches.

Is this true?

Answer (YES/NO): NO